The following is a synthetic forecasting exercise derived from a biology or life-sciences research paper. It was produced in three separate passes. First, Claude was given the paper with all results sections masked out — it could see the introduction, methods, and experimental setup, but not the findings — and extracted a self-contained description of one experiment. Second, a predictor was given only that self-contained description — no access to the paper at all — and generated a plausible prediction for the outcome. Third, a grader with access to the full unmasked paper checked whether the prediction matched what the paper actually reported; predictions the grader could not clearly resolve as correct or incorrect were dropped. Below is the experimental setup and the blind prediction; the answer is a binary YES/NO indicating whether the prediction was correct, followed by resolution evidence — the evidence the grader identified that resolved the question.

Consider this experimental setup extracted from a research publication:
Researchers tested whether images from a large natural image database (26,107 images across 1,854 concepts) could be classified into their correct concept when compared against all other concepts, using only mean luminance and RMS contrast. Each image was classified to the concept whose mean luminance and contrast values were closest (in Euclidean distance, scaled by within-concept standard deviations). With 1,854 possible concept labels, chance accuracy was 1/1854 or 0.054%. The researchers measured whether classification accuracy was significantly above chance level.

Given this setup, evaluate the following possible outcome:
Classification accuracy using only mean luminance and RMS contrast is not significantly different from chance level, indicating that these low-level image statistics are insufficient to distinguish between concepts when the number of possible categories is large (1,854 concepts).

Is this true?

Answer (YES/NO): NO